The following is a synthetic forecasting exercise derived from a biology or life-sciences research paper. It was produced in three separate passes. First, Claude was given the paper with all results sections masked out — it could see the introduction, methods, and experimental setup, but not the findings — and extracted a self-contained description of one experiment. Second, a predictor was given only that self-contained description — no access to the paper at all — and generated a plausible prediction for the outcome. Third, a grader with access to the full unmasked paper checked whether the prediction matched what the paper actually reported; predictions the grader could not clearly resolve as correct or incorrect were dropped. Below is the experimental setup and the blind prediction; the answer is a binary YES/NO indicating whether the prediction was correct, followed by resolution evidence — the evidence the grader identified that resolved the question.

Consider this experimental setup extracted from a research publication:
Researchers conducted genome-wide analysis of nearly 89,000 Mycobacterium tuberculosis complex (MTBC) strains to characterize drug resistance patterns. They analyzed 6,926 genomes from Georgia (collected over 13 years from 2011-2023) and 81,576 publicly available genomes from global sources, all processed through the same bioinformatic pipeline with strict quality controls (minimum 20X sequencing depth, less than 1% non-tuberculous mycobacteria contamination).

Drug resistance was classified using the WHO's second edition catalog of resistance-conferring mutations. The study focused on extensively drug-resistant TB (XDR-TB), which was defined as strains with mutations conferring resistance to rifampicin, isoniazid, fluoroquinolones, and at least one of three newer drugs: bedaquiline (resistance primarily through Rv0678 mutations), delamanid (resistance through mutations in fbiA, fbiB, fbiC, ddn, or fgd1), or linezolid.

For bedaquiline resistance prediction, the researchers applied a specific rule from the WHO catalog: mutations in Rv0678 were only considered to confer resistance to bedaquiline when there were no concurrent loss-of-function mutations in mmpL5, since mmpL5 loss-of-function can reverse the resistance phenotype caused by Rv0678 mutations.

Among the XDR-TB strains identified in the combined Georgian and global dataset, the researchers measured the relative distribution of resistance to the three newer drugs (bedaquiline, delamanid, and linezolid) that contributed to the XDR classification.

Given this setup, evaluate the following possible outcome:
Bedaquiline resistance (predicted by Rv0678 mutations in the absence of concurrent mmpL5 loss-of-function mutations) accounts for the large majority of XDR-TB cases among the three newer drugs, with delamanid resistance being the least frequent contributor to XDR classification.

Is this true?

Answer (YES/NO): YES